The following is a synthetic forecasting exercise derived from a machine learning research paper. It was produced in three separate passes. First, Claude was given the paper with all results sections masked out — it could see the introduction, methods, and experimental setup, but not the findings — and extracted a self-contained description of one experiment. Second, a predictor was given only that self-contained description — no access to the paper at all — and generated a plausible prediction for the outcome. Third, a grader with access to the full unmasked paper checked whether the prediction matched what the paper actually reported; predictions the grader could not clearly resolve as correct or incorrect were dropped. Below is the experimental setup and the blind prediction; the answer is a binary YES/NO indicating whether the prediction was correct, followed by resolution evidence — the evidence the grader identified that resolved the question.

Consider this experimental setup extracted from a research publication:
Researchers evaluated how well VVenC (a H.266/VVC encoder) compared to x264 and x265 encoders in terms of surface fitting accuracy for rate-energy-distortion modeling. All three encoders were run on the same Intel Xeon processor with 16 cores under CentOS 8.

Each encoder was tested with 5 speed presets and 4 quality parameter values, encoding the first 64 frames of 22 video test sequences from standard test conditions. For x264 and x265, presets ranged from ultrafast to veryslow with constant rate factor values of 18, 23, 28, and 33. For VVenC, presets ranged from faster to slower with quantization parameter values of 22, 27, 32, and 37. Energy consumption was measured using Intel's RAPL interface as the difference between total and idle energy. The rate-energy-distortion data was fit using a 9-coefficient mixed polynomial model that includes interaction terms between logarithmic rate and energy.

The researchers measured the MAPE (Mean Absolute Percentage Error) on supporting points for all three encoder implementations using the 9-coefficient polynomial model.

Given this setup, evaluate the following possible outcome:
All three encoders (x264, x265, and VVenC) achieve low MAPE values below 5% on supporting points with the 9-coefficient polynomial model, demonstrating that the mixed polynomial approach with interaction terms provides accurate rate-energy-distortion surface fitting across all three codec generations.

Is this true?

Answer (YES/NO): YES